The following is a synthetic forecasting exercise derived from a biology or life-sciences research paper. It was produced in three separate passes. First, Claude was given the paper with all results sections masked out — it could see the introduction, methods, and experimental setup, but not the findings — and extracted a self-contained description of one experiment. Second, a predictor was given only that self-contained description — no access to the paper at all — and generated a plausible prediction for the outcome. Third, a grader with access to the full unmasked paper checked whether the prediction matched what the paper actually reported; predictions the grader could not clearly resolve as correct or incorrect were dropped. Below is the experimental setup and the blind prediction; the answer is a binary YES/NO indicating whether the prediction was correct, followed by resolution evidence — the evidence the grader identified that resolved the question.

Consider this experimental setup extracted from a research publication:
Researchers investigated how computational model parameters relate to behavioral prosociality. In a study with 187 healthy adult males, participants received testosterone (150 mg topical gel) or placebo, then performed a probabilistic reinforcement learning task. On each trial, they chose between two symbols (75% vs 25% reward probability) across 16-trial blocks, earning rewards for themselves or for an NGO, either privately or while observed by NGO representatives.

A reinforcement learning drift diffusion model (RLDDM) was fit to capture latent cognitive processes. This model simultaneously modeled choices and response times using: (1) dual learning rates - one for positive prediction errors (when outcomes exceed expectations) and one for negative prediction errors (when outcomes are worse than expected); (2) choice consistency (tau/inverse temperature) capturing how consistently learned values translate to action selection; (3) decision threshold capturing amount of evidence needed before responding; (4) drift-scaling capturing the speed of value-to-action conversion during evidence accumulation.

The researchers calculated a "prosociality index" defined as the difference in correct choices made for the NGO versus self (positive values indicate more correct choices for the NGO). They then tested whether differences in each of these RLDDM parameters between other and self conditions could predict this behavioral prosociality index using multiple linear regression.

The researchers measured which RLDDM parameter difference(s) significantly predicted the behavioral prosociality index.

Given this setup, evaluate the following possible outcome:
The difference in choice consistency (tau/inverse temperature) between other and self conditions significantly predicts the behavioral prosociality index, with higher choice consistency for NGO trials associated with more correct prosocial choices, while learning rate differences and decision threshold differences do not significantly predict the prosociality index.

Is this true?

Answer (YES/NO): YES